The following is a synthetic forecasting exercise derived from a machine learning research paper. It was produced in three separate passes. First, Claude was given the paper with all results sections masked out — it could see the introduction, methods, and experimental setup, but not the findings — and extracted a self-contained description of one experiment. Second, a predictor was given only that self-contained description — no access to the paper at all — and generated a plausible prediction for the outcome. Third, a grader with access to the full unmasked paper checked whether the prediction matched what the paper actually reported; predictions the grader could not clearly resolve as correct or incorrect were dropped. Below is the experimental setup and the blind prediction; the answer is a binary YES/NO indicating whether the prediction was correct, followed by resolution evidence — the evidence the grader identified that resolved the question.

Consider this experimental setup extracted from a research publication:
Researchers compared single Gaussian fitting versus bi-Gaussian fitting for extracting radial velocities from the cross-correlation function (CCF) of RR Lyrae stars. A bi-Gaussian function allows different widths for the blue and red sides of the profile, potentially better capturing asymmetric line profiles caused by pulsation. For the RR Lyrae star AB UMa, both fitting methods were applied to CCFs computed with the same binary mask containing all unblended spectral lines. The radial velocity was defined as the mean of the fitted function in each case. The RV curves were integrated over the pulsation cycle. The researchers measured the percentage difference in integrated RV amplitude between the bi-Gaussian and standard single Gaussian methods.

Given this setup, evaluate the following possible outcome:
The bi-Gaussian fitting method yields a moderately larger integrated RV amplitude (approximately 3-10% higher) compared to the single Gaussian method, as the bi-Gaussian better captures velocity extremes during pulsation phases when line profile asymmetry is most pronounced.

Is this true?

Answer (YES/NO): NO